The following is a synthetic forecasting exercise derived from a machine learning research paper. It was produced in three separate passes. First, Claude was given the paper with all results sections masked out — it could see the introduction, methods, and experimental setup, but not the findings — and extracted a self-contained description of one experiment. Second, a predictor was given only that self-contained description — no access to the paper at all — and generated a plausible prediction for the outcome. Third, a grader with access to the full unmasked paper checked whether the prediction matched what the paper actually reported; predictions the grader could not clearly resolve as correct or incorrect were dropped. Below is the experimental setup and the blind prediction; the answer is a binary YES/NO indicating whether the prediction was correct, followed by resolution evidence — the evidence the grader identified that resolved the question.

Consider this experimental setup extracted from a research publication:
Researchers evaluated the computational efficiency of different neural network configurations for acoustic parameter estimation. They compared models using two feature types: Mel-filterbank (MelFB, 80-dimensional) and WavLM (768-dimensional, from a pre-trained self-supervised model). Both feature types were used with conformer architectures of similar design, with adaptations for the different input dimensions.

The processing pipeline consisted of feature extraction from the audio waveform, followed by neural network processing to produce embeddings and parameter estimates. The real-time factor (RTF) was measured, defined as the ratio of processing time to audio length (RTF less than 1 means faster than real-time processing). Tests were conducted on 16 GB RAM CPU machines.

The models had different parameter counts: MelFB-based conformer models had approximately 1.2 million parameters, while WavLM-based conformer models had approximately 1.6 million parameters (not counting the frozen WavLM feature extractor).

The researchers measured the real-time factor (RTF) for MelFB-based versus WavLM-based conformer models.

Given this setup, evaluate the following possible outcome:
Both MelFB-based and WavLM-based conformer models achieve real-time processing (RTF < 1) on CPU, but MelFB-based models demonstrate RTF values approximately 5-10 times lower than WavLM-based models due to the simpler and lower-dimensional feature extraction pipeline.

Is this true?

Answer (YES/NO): NO